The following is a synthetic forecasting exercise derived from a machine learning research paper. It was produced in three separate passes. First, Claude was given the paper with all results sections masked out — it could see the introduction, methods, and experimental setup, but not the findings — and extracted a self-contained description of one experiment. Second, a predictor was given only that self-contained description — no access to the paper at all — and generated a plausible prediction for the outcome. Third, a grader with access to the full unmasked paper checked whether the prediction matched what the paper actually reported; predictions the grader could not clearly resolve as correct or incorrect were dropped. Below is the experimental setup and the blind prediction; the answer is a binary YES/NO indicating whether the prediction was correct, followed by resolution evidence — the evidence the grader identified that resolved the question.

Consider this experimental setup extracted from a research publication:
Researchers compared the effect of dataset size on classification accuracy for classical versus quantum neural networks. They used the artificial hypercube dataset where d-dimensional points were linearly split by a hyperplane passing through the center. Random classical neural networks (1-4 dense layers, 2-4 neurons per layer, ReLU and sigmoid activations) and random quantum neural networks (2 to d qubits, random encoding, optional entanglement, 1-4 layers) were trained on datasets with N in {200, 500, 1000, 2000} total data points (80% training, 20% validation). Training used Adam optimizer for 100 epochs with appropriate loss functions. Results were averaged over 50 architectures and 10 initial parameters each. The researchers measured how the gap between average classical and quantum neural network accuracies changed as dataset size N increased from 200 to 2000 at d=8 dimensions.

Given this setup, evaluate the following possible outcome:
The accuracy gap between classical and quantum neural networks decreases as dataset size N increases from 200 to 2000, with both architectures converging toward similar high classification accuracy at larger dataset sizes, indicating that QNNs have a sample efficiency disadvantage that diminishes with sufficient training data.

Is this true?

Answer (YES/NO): NO